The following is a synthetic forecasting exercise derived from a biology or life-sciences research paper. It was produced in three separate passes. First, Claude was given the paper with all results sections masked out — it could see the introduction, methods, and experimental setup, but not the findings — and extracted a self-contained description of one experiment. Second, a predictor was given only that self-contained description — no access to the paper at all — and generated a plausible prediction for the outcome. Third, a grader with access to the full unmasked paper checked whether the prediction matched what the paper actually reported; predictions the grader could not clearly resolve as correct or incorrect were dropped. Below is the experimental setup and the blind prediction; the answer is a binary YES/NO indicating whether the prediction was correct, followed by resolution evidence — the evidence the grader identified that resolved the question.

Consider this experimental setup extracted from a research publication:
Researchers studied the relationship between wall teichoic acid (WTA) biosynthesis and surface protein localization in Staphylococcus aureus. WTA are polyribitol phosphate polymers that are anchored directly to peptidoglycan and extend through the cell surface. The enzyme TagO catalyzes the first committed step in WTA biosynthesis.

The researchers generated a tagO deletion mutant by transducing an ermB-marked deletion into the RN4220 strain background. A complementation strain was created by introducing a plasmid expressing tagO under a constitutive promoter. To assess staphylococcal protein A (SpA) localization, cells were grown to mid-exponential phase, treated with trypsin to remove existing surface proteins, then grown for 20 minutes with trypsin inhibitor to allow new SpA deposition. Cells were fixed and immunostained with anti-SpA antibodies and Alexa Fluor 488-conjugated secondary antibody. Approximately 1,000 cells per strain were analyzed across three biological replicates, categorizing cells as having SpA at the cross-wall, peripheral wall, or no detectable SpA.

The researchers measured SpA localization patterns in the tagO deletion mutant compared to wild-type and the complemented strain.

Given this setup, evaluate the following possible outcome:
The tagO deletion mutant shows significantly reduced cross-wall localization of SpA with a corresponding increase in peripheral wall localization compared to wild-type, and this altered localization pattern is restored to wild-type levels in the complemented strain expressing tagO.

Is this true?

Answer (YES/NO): YES